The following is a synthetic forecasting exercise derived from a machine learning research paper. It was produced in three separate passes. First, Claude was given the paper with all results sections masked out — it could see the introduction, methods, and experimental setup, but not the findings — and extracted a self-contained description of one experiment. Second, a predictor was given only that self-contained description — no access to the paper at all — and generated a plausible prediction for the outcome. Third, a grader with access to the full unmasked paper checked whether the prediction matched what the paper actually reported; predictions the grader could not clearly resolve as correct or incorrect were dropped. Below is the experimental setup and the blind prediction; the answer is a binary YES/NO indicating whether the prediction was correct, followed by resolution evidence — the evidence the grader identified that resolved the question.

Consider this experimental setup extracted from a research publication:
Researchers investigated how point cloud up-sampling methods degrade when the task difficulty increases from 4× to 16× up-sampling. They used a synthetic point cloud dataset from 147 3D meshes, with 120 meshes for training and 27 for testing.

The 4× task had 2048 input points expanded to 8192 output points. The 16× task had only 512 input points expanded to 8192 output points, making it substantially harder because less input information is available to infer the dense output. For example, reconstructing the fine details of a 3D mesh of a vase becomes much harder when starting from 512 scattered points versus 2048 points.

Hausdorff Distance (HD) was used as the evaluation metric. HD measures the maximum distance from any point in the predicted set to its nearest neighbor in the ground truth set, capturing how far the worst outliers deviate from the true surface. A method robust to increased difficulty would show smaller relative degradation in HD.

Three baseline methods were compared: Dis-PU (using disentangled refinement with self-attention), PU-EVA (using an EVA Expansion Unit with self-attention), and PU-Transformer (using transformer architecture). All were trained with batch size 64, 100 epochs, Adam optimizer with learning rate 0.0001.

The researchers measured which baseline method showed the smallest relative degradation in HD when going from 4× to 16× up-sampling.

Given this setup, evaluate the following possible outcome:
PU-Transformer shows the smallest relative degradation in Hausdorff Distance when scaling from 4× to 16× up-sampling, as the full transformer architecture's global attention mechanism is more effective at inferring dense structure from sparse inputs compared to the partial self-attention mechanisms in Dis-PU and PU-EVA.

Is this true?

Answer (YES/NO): NO